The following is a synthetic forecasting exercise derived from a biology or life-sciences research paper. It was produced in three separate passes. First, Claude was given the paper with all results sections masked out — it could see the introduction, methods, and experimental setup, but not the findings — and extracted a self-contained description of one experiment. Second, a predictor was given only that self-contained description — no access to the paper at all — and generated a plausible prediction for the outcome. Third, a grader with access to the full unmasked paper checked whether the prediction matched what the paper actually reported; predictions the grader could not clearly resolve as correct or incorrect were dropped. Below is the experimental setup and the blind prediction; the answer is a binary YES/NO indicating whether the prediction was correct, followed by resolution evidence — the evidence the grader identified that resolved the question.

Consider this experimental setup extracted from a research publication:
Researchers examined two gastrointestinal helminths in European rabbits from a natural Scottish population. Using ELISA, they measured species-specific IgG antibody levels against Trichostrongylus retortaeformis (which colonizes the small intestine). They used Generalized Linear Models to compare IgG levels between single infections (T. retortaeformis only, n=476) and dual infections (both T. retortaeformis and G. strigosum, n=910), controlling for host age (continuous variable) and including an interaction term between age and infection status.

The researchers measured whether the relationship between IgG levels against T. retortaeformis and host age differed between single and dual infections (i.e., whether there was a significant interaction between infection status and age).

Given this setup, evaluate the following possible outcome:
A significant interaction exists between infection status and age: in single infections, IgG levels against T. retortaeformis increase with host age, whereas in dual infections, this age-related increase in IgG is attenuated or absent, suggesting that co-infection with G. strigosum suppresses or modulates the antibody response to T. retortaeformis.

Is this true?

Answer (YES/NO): NO